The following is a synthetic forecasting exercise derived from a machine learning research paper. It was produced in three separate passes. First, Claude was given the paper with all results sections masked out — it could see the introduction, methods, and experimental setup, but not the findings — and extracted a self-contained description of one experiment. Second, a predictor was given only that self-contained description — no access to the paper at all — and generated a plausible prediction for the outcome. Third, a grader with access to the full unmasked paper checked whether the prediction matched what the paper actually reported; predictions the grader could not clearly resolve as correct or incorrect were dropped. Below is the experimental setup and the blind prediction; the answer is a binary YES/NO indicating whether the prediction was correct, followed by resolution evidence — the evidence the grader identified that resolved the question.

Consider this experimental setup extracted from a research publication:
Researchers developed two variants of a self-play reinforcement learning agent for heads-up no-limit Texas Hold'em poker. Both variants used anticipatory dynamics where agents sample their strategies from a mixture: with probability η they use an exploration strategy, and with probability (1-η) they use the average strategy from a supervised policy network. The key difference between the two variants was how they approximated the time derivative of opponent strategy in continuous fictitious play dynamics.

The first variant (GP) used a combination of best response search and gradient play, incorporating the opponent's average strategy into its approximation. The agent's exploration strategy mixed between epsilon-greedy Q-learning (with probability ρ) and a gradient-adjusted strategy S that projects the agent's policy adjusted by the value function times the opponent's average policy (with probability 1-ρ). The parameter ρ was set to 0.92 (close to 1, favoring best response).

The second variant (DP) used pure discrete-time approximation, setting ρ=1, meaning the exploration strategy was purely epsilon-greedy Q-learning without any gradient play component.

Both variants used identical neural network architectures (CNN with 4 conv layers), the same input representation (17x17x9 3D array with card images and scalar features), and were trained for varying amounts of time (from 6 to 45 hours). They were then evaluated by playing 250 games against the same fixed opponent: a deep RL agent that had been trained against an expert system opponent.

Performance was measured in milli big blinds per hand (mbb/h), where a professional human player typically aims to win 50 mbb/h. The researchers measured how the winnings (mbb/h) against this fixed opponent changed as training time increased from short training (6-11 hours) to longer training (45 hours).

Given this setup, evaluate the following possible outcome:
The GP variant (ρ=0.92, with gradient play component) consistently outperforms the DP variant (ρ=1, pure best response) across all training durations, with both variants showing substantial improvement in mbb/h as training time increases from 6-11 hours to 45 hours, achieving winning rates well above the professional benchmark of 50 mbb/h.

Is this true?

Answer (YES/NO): NO